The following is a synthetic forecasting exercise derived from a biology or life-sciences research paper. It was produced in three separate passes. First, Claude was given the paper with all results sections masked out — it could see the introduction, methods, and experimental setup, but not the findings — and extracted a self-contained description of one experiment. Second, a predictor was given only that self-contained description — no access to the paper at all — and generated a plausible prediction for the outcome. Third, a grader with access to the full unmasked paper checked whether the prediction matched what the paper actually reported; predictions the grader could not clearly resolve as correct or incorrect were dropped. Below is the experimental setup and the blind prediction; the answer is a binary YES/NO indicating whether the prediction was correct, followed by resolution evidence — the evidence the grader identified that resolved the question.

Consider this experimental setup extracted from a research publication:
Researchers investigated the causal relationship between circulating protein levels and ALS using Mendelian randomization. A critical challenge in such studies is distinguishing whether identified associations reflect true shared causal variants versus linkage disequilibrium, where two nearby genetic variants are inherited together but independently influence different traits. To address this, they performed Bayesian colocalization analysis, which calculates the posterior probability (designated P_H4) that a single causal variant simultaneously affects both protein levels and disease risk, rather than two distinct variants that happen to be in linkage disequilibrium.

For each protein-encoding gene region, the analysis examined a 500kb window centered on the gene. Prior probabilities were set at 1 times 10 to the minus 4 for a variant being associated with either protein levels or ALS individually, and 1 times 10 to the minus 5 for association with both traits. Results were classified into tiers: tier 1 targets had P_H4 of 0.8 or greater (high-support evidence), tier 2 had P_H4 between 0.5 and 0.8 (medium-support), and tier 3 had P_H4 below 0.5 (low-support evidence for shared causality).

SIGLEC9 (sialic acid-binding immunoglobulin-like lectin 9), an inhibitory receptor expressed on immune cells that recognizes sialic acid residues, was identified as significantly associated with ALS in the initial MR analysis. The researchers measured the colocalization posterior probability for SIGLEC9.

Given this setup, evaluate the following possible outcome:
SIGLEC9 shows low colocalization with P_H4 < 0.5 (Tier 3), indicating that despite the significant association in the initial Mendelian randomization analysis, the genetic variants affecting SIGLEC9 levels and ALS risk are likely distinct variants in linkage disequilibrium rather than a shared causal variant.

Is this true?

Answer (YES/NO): NO